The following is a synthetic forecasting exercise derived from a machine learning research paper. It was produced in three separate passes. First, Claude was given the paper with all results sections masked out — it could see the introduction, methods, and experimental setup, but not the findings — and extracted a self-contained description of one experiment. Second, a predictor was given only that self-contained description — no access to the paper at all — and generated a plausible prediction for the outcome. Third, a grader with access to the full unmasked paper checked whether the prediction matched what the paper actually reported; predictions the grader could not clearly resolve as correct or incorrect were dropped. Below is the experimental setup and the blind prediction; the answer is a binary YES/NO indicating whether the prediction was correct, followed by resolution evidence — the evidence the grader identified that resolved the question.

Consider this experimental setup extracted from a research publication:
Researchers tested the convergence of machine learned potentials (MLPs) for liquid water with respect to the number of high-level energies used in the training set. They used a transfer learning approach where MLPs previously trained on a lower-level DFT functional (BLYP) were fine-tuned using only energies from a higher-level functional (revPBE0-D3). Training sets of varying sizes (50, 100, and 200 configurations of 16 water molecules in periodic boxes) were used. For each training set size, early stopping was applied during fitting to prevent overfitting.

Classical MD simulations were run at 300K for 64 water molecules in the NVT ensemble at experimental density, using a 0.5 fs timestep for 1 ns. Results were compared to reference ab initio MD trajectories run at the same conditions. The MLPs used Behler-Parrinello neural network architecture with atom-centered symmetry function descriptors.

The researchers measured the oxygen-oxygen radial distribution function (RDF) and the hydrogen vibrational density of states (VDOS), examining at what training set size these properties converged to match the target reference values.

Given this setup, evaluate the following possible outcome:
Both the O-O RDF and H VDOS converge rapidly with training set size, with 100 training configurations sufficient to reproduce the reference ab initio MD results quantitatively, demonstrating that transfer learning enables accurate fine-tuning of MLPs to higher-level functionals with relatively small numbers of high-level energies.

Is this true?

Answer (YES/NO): NO